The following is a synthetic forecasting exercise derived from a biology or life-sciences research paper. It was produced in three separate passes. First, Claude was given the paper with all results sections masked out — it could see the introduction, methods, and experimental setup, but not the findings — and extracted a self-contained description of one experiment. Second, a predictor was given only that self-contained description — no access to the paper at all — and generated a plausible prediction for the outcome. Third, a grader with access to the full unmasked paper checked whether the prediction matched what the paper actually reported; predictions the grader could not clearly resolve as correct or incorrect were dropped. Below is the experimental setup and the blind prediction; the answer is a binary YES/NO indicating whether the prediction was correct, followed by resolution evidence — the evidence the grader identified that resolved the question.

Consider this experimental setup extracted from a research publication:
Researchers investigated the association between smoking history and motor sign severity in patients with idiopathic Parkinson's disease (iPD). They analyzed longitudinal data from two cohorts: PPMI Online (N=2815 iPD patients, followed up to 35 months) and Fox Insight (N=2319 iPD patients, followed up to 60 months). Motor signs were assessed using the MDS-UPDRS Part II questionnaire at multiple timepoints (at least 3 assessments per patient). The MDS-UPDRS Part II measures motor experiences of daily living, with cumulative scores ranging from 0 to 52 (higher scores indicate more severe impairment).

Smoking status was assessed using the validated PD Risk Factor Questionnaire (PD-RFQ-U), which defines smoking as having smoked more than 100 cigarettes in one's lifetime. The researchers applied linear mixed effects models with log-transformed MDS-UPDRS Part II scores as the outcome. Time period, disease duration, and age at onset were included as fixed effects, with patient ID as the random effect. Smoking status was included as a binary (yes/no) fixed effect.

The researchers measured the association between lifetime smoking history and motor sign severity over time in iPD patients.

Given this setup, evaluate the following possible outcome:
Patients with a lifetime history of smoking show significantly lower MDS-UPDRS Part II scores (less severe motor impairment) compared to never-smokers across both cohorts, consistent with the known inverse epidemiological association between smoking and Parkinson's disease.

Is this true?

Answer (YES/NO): NO